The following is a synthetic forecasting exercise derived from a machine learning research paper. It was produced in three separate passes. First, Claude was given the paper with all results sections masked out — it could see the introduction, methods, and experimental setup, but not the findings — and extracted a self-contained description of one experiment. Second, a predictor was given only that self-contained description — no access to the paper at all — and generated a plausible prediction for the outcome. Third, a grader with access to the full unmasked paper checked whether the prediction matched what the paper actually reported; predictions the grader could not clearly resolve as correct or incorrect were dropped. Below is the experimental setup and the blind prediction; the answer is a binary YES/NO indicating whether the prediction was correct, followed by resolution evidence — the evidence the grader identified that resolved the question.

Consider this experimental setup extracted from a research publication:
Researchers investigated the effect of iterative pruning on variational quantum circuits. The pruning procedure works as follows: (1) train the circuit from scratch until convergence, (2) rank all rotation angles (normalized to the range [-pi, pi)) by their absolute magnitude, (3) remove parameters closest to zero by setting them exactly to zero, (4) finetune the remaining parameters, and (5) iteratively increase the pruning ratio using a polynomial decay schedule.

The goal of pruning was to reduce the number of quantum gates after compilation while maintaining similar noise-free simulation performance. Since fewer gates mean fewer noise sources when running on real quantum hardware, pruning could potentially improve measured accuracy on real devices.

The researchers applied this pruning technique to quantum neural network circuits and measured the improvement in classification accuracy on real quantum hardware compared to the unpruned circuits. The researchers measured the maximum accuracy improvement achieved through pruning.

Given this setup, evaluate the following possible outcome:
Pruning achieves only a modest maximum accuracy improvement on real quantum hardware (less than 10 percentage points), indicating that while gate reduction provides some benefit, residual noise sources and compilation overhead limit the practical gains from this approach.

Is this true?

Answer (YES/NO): YES